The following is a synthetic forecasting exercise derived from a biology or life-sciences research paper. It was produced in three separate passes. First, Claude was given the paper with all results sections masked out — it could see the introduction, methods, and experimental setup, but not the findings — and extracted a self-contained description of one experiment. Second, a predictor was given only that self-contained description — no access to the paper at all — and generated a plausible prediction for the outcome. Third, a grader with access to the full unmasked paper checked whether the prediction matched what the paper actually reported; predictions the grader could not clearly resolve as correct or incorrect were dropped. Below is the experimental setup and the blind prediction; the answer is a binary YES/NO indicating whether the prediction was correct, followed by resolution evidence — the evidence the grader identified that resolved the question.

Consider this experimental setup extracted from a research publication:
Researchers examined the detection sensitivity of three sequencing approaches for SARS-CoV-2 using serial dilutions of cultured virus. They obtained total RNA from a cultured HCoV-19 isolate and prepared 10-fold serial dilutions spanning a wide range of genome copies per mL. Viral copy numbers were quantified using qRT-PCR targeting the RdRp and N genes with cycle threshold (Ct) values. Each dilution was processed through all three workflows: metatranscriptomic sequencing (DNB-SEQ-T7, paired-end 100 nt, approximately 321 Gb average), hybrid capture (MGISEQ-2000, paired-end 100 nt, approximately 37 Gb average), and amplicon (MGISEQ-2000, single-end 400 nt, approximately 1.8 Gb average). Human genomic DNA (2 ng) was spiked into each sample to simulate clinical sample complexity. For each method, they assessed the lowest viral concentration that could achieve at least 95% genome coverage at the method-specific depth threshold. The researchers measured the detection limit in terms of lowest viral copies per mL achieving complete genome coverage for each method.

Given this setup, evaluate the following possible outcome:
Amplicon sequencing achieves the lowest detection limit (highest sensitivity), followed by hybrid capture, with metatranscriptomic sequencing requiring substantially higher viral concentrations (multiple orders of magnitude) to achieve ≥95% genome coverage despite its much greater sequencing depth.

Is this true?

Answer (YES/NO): YES